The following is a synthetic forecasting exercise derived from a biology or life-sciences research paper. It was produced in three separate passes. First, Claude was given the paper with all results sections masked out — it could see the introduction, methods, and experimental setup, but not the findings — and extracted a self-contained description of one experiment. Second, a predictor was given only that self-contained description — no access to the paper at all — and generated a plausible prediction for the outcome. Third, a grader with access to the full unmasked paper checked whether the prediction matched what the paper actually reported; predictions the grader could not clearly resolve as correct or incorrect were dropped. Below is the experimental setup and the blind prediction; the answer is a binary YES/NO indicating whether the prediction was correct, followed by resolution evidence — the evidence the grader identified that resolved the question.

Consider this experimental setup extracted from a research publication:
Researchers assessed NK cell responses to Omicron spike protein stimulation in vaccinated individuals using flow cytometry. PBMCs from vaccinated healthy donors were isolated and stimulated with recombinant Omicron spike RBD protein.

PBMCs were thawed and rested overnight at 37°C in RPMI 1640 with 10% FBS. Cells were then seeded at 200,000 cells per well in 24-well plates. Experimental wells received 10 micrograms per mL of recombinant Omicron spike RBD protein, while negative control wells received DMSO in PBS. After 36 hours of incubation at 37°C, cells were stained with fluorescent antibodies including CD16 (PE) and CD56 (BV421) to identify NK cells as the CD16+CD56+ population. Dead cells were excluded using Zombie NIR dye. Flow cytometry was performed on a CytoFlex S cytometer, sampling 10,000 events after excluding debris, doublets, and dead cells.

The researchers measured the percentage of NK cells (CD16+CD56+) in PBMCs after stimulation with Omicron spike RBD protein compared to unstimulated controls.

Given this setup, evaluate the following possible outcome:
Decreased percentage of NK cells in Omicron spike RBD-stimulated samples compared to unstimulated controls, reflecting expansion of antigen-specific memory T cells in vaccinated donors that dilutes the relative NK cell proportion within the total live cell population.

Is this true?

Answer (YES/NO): NO